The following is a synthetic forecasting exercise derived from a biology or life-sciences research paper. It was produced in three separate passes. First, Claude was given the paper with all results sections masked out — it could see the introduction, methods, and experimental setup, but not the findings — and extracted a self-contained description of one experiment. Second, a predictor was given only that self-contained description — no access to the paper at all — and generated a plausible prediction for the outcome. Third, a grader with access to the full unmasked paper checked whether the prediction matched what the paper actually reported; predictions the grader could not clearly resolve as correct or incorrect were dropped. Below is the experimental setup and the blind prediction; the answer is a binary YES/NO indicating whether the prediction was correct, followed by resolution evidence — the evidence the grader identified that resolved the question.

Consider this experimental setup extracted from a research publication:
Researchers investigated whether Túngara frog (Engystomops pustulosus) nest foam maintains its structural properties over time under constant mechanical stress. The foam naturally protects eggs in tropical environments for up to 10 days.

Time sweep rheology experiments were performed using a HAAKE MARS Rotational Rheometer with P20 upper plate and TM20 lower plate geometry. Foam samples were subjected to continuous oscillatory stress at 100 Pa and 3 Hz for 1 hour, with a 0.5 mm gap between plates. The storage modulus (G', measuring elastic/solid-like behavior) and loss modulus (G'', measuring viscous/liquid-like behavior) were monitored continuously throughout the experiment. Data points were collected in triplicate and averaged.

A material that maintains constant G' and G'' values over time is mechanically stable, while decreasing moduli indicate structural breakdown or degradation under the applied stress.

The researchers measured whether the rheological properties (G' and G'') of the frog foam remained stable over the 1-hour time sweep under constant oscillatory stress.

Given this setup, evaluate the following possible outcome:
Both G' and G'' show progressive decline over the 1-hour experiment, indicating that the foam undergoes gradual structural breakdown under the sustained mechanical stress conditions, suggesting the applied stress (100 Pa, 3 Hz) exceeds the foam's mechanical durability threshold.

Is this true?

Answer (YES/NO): NO